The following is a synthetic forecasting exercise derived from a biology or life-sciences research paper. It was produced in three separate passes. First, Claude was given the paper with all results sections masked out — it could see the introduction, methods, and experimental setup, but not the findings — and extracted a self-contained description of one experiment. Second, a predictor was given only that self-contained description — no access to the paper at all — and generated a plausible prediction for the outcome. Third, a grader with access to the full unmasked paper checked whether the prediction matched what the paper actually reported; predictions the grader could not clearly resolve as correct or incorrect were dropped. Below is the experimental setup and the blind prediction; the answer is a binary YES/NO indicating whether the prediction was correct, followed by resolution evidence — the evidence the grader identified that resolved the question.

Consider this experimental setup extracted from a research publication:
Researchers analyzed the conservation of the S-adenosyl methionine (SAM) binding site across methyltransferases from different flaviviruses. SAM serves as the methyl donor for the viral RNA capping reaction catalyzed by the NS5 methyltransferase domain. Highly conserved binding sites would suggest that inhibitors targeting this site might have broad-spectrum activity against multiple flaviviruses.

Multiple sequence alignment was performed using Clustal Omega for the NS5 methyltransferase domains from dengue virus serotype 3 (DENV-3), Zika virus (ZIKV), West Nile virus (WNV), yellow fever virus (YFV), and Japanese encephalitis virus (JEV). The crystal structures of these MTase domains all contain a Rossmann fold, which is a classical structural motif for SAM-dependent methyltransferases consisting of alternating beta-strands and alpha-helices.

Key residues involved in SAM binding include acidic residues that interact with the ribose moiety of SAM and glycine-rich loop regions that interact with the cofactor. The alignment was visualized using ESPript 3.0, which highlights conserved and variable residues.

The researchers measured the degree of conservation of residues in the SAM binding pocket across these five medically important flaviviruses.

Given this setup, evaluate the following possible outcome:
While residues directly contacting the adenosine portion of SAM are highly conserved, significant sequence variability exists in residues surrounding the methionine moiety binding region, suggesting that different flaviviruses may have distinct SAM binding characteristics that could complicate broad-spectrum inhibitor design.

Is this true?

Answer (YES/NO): NO